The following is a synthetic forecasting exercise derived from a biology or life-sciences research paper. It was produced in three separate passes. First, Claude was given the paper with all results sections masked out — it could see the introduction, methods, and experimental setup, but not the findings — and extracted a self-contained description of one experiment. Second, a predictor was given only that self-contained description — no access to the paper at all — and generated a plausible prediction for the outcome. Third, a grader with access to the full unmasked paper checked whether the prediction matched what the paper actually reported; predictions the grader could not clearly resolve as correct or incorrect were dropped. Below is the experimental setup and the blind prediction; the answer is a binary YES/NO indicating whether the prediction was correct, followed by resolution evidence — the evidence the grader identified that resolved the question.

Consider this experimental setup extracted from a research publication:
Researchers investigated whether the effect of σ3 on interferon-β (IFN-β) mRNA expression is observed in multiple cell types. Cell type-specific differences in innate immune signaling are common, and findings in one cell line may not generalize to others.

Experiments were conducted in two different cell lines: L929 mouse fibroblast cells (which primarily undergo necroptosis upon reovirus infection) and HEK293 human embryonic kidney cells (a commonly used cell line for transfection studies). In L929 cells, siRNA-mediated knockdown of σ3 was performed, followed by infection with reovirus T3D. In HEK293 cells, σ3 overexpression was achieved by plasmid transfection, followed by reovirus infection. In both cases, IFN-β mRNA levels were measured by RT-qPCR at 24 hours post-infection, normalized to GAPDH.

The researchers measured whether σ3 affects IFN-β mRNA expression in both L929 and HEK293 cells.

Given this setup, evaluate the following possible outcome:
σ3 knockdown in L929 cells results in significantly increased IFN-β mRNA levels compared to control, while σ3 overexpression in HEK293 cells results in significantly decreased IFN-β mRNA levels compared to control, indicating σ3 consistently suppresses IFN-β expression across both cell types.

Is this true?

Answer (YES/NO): YES